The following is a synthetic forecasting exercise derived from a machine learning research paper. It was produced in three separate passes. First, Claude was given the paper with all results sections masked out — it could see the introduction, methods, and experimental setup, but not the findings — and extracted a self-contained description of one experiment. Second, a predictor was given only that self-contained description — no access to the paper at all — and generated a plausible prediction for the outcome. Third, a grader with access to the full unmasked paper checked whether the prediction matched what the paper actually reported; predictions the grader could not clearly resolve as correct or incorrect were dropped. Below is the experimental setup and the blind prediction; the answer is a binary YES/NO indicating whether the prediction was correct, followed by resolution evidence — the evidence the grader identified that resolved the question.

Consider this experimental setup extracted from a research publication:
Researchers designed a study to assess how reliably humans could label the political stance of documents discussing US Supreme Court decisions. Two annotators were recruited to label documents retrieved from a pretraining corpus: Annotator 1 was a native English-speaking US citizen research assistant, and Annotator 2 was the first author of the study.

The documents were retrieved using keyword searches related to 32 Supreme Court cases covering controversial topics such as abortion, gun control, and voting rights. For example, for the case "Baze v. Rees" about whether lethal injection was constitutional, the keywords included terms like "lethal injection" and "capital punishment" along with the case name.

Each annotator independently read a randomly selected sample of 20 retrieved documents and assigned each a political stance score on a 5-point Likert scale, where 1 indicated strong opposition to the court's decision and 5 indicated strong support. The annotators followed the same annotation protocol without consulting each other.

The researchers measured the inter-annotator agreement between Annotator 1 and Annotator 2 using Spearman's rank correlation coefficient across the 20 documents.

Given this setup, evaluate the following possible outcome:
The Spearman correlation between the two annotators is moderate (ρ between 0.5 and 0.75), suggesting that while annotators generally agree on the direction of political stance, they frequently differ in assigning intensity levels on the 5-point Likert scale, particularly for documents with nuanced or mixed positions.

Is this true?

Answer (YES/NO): NO